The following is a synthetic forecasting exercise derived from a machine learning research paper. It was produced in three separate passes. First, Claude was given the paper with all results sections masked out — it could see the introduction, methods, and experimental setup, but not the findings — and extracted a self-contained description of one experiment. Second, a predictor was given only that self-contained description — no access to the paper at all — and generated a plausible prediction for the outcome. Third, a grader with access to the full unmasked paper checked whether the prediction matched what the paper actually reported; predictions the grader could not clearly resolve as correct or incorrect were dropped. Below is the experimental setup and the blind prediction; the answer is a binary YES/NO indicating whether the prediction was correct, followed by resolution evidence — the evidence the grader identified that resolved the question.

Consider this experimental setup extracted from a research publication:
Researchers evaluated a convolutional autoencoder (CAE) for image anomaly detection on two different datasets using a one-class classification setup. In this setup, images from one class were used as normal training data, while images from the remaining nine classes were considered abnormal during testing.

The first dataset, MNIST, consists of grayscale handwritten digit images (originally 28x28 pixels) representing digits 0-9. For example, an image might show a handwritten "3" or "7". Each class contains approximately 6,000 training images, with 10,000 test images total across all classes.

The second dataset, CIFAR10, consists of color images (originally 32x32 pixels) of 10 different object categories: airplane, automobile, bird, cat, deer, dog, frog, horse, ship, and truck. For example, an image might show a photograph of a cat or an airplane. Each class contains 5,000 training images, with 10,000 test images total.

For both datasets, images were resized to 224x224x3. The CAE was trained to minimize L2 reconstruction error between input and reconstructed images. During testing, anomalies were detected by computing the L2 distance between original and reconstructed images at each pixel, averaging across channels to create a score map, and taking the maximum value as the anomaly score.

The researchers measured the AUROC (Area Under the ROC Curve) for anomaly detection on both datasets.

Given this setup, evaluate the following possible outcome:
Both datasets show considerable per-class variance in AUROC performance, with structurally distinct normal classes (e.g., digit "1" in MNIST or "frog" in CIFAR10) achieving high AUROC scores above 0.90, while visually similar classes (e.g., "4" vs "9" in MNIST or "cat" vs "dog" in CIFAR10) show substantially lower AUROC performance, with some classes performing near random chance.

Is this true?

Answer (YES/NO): NO